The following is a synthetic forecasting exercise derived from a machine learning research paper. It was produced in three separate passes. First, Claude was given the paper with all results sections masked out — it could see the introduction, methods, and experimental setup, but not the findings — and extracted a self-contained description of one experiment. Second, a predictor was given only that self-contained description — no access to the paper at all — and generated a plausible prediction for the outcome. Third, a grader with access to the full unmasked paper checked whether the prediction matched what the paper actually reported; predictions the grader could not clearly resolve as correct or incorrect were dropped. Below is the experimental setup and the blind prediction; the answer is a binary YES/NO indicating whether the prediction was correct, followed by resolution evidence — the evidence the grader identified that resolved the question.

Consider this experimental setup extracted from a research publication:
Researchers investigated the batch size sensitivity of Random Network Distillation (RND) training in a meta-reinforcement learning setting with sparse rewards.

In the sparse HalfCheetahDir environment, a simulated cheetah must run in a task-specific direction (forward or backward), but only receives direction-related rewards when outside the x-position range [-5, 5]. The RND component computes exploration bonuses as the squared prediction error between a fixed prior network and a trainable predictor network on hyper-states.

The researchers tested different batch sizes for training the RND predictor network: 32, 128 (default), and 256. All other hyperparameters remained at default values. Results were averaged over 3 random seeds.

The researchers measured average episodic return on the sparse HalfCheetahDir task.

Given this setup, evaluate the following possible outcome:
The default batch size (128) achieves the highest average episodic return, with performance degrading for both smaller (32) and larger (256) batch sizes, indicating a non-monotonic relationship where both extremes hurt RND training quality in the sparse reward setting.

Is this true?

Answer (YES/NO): NO